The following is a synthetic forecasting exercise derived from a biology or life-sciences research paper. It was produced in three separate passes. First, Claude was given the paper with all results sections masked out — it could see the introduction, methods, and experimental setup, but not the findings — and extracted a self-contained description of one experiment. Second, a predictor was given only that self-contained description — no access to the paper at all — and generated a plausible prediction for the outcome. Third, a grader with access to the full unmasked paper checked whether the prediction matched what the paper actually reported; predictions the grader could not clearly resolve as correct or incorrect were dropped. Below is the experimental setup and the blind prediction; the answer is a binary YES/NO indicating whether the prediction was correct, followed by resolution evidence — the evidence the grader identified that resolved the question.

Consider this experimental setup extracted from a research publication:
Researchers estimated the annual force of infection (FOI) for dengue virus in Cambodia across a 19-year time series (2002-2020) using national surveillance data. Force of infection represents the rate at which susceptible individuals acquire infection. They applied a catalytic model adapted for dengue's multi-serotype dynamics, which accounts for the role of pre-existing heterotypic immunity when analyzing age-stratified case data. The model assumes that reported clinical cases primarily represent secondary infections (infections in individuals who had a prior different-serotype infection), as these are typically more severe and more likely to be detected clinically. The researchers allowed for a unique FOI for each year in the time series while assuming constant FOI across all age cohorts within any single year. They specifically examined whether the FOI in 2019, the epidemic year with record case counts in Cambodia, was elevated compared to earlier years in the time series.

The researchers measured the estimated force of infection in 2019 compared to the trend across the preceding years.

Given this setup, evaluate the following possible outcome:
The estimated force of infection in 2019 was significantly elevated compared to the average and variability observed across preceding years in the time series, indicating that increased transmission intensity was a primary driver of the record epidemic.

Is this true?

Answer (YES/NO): NO